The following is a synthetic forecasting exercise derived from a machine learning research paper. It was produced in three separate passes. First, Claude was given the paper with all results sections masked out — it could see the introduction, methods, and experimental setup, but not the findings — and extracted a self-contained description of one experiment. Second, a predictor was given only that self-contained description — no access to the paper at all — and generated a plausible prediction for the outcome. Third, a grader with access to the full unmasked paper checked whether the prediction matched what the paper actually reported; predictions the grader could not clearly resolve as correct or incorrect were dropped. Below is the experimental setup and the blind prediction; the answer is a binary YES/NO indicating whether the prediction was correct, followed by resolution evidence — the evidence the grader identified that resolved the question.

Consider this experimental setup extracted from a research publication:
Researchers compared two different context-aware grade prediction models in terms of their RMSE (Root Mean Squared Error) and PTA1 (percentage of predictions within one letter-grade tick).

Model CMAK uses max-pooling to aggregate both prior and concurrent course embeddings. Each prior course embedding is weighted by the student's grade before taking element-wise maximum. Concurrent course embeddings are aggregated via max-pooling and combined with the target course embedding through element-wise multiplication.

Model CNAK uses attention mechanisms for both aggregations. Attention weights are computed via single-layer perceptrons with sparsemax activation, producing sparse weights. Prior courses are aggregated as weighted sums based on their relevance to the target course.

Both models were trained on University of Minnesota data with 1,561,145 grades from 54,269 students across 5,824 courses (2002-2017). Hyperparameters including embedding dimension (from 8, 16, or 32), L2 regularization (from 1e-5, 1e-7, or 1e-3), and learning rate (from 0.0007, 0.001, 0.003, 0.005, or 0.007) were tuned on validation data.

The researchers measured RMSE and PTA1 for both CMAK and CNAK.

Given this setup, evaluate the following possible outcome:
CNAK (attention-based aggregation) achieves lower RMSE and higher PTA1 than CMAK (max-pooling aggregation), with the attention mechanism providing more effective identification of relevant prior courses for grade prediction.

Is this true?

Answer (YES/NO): NO